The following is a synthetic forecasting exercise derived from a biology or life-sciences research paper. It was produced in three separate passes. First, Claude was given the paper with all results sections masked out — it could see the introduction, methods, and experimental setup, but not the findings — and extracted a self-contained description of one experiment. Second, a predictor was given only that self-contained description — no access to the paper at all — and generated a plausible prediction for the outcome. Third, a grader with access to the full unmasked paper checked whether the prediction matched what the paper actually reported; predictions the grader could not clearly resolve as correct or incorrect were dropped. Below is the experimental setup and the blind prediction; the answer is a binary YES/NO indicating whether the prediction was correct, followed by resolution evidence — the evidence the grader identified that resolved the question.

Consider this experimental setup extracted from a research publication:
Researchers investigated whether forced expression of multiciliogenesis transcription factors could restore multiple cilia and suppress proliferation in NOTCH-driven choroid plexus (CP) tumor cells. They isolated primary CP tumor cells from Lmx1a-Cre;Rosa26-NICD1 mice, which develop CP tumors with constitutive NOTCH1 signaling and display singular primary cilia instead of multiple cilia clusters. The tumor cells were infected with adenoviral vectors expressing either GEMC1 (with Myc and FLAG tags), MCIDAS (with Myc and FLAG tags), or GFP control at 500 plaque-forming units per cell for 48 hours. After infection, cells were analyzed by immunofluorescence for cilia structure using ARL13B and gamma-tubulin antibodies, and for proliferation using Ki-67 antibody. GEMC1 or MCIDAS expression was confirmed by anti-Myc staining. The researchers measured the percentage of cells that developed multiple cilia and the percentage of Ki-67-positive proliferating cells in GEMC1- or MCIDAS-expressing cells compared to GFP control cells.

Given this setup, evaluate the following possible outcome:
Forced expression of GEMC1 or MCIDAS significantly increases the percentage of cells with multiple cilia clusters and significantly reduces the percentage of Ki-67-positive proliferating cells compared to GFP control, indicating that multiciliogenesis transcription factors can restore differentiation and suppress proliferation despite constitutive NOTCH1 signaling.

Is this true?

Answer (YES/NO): YES